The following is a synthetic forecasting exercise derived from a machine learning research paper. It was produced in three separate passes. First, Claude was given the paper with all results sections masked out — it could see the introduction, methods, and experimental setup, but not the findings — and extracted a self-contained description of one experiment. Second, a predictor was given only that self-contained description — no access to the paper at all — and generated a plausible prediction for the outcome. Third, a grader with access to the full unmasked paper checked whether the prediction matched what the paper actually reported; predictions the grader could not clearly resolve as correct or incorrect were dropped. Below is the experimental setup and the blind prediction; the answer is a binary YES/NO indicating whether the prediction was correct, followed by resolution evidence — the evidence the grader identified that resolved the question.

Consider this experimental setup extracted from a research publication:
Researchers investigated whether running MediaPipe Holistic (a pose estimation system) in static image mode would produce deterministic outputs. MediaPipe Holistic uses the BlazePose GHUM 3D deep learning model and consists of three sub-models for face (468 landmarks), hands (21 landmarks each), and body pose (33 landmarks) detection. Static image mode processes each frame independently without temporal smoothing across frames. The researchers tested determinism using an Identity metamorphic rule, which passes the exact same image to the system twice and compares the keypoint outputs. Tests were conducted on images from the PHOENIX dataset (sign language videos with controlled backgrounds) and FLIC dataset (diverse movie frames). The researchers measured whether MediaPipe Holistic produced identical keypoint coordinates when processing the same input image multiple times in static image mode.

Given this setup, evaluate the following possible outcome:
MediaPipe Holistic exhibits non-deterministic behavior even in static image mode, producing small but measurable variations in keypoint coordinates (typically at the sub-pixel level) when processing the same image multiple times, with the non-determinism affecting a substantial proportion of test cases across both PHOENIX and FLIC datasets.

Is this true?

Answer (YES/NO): NO